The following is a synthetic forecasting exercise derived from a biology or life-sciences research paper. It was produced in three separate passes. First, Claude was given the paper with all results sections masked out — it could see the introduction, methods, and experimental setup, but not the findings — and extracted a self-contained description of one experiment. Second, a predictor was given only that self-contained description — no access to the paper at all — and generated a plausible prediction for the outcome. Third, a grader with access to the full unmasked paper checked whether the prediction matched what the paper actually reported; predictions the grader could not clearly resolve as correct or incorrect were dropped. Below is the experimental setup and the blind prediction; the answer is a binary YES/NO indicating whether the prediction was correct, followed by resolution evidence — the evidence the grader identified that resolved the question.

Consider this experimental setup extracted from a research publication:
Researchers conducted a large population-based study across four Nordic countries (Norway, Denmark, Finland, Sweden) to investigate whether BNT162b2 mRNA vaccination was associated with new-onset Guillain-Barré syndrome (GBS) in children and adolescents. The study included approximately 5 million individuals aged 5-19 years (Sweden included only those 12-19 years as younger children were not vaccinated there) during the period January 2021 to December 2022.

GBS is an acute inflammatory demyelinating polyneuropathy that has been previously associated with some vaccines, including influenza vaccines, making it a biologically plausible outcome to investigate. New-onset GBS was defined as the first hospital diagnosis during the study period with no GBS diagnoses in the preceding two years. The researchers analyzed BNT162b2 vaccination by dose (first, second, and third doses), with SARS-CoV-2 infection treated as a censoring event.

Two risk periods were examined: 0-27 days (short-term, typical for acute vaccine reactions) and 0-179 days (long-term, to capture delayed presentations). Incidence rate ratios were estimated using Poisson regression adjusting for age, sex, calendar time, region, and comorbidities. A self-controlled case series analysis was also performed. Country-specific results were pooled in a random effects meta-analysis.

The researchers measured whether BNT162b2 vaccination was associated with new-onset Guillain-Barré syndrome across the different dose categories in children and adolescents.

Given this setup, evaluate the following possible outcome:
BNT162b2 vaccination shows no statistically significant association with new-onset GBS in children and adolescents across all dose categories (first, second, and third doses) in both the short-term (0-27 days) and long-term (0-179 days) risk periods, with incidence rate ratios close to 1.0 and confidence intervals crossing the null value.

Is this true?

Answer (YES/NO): NO